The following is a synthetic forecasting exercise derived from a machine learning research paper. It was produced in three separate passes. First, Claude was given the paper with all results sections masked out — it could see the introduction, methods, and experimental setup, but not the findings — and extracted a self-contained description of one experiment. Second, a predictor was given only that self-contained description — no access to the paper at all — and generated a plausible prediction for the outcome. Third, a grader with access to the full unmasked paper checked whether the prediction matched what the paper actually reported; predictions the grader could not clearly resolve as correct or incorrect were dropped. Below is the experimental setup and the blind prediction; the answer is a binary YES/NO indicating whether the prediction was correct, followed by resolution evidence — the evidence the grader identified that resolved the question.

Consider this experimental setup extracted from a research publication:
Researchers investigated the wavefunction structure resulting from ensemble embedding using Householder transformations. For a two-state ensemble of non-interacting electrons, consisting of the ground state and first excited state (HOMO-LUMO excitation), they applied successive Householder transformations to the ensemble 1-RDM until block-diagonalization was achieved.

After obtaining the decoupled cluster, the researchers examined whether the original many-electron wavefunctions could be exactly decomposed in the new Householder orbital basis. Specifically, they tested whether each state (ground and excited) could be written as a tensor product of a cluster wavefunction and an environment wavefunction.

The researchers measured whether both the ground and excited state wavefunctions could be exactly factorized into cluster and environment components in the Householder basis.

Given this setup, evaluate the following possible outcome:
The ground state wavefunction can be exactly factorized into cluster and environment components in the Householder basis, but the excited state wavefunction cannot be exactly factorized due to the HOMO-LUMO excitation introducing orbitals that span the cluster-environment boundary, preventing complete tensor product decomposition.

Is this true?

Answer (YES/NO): NO